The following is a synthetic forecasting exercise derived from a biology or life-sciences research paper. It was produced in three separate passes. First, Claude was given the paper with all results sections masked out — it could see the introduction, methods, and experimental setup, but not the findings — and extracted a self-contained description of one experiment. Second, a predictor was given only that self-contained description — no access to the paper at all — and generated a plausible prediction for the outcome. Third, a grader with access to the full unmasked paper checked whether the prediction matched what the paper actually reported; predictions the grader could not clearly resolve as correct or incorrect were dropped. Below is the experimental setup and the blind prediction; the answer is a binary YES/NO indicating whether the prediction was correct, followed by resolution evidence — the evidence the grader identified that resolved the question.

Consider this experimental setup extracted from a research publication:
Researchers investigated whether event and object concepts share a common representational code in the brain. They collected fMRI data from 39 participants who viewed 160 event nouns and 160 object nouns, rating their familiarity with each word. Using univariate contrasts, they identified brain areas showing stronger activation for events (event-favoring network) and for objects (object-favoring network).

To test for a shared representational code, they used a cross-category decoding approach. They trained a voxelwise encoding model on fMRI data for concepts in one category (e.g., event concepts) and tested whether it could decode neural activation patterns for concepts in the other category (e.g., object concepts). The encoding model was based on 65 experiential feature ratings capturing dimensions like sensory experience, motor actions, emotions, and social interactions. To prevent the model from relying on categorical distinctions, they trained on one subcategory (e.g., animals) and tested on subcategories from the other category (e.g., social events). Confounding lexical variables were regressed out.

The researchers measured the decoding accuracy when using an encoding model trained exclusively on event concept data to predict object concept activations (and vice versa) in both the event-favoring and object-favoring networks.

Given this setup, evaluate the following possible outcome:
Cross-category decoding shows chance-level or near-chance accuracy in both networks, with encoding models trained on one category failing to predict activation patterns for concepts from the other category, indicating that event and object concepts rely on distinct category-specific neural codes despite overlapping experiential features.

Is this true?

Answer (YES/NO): NO